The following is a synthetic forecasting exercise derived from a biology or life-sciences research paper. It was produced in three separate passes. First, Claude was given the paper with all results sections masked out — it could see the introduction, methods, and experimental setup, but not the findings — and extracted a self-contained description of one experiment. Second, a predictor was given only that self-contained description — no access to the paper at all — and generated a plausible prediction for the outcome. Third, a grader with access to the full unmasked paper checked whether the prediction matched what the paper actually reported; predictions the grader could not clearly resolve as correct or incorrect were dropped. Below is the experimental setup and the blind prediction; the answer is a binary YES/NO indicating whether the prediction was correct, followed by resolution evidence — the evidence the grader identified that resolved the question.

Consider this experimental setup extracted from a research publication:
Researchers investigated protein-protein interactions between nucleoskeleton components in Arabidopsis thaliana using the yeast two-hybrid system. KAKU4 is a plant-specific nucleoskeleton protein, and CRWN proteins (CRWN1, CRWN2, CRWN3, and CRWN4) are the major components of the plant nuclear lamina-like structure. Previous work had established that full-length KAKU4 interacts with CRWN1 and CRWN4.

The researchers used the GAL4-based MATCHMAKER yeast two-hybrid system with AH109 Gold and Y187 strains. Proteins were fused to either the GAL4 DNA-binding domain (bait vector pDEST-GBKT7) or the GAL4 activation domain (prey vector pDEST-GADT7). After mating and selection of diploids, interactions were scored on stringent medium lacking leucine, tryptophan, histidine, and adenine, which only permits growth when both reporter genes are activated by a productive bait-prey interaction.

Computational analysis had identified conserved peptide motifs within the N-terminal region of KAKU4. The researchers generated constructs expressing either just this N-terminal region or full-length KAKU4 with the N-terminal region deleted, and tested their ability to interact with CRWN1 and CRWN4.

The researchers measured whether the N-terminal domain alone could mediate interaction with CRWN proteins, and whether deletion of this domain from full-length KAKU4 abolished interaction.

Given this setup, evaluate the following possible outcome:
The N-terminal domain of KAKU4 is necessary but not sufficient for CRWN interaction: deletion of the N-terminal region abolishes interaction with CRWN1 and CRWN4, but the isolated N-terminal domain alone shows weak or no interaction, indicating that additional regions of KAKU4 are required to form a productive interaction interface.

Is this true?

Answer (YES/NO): NO